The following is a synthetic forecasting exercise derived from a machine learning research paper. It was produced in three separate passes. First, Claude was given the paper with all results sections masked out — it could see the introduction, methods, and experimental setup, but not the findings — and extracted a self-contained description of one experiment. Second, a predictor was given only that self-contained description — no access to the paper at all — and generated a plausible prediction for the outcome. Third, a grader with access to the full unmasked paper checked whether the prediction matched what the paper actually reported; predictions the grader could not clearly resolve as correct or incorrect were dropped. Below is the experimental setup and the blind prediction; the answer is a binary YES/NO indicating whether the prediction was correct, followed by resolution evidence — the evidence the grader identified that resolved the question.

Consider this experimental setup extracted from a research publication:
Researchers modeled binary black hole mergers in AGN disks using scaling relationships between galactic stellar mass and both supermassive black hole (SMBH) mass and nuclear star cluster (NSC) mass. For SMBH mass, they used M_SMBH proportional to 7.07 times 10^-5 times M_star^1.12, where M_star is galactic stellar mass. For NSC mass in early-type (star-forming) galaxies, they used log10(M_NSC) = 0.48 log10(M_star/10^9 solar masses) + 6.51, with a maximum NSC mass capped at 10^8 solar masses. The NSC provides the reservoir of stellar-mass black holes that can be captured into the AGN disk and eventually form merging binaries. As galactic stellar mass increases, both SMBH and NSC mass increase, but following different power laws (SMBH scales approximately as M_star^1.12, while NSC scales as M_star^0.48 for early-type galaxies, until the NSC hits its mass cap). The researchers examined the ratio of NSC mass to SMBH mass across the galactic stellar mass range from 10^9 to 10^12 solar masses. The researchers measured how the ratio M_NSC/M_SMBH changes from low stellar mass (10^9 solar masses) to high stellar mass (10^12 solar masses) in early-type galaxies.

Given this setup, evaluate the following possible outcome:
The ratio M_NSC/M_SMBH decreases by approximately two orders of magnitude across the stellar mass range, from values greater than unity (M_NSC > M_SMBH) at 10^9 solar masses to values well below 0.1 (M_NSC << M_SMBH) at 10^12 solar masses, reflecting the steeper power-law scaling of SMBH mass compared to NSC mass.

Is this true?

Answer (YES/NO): YES